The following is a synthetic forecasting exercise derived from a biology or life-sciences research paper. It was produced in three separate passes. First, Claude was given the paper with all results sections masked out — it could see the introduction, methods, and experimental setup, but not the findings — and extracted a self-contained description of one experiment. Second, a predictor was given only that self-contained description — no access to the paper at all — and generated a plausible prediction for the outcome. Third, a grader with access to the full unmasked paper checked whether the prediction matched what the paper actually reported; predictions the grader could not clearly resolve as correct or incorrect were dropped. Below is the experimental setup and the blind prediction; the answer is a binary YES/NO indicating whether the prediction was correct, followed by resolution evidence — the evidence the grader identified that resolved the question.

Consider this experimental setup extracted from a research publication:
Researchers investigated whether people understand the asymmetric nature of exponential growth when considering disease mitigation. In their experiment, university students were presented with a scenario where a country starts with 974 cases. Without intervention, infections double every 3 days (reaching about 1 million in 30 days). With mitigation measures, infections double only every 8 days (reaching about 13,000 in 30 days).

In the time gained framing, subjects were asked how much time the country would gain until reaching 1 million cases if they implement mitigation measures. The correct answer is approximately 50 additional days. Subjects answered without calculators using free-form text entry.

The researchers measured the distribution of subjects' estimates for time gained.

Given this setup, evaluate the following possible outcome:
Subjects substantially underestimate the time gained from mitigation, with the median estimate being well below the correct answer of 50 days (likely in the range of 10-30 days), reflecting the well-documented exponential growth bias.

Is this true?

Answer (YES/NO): NO